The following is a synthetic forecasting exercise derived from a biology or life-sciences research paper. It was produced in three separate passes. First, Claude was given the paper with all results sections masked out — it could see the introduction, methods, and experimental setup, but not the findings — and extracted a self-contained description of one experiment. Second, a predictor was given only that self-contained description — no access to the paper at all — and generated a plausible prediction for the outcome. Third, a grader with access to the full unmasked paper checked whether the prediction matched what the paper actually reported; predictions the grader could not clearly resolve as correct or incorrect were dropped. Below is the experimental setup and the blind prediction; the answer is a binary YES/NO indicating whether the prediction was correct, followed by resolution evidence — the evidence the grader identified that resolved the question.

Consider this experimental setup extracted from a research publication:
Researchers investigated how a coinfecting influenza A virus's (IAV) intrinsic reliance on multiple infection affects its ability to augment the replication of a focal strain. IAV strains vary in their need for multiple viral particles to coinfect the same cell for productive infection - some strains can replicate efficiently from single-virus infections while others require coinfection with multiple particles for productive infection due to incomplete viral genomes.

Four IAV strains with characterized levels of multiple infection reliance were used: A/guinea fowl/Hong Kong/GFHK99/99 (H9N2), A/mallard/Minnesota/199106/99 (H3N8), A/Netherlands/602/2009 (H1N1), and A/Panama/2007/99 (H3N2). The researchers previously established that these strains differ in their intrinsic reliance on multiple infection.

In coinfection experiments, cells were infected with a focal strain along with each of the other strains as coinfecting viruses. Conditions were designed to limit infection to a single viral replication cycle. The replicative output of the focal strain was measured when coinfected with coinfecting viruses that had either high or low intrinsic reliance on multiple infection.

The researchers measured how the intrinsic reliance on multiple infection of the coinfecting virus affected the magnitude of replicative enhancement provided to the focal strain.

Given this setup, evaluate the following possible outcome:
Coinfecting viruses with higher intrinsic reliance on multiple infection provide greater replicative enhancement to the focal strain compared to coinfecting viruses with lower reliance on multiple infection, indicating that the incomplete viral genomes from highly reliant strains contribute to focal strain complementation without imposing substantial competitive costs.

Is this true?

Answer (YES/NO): NO